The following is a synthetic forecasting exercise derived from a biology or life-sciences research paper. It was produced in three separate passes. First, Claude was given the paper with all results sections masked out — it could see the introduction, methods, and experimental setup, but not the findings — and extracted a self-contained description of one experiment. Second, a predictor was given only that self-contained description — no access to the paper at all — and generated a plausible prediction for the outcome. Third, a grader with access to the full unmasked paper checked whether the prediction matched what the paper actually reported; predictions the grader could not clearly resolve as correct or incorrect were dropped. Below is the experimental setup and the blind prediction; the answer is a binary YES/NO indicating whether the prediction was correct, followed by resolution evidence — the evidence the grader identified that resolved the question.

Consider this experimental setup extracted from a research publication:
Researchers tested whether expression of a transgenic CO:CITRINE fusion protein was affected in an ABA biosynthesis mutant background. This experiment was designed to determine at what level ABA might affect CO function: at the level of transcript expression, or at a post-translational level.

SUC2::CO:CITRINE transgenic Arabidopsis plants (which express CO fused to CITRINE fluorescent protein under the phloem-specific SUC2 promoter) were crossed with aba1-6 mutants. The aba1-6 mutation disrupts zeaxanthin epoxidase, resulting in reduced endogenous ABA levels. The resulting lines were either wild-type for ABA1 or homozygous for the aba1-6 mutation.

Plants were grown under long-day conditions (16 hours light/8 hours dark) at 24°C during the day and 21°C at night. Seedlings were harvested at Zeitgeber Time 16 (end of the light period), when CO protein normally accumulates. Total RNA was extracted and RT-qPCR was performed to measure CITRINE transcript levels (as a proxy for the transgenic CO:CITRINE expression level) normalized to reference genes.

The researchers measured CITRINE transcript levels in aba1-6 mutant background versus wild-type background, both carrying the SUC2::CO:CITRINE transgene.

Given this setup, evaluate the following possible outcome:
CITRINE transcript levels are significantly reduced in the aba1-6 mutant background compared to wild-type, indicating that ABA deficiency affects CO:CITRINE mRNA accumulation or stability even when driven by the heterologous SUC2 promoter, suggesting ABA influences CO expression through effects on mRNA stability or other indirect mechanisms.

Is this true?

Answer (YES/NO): NO